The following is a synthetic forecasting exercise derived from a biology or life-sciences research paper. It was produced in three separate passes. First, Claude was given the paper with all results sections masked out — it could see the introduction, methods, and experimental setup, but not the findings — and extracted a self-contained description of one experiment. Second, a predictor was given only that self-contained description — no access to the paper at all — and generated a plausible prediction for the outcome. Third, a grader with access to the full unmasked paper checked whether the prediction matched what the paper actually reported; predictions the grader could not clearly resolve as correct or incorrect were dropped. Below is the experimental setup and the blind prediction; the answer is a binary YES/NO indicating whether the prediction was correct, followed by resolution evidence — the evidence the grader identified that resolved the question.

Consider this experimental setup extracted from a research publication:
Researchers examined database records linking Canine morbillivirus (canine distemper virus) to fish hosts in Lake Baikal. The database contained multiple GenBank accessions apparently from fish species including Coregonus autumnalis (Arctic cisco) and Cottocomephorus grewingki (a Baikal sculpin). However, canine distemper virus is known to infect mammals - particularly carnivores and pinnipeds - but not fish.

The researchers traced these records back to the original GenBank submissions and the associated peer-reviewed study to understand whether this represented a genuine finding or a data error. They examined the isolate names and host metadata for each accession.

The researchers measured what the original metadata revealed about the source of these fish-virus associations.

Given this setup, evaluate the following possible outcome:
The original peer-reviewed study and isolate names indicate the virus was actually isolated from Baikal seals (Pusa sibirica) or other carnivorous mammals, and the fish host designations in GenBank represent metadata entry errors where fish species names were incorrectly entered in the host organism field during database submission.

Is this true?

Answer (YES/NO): NO